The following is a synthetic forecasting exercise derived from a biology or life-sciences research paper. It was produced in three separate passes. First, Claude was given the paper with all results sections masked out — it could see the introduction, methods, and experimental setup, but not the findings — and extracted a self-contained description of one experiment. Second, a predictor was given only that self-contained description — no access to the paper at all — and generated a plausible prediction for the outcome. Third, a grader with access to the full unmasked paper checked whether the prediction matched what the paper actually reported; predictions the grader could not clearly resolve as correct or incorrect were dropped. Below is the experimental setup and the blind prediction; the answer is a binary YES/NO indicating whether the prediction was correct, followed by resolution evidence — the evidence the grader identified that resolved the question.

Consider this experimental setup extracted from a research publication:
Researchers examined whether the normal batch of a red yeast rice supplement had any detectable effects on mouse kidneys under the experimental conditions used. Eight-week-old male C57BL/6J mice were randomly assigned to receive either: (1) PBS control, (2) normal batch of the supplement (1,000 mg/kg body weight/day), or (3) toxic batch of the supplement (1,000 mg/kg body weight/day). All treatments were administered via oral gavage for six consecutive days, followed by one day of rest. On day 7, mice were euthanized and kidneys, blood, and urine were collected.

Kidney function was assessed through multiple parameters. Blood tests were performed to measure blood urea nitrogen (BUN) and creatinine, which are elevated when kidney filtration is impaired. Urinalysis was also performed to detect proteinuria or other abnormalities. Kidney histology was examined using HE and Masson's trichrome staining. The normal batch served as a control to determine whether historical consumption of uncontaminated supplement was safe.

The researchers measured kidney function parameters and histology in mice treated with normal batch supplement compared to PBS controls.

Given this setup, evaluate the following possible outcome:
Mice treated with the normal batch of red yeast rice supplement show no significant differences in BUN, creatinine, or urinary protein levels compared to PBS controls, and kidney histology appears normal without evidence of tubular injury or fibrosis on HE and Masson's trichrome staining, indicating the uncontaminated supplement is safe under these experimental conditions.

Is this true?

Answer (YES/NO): YES